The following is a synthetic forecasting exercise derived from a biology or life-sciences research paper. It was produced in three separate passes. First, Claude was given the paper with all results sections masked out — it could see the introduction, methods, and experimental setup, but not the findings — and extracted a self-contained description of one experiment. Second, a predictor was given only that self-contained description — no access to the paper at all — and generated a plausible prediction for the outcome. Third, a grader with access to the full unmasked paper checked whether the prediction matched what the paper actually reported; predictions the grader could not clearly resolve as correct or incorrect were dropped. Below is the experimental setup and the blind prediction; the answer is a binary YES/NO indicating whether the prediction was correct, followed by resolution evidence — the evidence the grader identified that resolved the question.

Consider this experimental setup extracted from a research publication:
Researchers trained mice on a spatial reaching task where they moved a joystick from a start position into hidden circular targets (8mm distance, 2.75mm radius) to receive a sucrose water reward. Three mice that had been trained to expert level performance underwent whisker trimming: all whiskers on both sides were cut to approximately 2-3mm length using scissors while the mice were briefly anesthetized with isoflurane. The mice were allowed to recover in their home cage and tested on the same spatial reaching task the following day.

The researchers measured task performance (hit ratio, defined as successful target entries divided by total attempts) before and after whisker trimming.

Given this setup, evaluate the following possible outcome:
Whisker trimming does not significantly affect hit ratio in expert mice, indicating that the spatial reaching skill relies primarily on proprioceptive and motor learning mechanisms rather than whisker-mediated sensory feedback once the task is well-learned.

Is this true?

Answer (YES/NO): YES